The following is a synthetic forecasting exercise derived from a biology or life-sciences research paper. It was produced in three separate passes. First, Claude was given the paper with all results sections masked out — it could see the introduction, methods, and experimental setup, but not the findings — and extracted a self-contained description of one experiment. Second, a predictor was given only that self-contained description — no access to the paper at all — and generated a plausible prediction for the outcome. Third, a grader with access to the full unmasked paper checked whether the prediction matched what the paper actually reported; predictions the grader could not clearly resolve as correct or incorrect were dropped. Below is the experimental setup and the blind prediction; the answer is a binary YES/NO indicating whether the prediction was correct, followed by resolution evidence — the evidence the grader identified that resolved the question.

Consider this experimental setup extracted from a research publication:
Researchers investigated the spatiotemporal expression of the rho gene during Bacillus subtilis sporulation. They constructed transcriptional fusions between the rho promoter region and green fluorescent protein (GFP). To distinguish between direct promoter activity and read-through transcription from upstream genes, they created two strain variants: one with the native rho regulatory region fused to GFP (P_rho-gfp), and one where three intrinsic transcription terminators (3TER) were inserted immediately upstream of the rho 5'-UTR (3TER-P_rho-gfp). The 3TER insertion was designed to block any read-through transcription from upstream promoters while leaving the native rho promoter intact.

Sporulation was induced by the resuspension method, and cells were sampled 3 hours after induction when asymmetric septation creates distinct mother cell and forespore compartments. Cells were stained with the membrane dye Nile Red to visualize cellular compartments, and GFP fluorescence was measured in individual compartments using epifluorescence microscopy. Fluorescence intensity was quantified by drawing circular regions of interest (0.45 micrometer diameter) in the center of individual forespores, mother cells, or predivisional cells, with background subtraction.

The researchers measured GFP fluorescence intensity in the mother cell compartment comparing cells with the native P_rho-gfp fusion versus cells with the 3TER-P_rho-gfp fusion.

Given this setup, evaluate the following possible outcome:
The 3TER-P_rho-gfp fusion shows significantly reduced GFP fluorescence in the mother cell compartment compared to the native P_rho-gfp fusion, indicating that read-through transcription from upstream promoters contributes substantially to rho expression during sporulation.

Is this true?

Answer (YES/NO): YES